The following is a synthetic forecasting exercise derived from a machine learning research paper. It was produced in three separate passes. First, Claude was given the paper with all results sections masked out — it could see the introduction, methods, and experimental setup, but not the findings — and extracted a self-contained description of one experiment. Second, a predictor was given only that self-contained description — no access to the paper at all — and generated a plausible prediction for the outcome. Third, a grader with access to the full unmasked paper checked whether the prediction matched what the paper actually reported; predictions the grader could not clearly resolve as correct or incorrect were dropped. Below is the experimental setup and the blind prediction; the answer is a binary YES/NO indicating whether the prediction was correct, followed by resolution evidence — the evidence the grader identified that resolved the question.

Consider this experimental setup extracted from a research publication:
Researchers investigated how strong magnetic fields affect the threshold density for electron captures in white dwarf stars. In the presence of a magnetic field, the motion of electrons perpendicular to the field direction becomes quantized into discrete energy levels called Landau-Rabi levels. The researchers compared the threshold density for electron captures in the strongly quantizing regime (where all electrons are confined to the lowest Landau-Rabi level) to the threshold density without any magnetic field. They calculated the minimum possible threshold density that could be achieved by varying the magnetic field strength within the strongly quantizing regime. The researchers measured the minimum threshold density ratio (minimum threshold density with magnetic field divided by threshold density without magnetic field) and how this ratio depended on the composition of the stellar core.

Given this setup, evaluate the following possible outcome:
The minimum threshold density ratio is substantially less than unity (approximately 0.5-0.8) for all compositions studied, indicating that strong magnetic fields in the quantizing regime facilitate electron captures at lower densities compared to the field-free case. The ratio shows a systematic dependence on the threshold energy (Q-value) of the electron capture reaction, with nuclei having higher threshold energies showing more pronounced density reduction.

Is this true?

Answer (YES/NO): NO